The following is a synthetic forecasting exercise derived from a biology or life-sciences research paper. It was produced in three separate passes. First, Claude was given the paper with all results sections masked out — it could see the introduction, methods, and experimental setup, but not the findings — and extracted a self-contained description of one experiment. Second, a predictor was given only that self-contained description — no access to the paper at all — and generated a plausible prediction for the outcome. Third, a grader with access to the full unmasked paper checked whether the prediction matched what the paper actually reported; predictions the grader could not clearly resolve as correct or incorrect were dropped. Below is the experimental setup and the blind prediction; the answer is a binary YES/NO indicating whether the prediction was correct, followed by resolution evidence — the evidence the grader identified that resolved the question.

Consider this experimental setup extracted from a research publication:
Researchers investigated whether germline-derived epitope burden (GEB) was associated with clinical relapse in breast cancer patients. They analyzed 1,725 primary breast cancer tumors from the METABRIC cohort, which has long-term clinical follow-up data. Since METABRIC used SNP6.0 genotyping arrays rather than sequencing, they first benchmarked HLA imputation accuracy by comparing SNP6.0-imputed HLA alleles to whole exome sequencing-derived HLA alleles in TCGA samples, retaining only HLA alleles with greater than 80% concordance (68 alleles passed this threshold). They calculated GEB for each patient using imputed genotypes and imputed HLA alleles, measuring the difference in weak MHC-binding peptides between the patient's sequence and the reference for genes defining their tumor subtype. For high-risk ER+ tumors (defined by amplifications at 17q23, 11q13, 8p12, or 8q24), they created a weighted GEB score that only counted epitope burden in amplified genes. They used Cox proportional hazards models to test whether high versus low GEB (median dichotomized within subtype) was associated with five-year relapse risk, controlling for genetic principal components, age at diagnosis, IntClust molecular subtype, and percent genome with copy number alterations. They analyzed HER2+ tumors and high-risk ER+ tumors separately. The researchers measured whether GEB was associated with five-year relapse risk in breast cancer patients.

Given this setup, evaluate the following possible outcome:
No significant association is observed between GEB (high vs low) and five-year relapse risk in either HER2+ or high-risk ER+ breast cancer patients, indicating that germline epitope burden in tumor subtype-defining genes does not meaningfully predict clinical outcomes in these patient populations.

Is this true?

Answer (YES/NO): NO